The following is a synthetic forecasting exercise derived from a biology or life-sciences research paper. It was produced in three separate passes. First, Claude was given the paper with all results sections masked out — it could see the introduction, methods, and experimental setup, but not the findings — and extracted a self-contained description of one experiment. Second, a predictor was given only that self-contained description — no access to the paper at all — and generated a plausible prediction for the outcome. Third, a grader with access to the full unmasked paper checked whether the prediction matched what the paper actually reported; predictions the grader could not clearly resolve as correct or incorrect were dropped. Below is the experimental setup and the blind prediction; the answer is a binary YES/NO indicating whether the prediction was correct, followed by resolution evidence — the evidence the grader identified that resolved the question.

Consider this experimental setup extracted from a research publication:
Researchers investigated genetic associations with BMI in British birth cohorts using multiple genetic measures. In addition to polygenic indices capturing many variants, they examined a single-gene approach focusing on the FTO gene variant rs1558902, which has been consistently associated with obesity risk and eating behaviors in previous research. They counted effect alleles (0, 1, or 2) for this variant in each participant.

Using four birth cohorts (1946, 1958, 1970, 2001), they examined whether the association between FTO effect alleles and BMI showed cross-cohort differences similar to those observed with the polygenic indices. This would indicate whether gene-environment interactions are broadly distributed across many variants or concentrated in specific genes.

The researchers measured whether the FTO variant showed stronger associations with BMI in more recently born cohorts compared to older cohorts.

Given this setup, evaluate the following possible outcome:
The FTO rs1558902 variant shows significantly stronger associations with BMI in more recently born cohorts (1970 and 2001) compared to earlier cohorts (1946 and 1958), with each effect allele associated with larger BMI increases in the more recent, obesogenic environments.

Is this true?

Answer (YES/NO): NO